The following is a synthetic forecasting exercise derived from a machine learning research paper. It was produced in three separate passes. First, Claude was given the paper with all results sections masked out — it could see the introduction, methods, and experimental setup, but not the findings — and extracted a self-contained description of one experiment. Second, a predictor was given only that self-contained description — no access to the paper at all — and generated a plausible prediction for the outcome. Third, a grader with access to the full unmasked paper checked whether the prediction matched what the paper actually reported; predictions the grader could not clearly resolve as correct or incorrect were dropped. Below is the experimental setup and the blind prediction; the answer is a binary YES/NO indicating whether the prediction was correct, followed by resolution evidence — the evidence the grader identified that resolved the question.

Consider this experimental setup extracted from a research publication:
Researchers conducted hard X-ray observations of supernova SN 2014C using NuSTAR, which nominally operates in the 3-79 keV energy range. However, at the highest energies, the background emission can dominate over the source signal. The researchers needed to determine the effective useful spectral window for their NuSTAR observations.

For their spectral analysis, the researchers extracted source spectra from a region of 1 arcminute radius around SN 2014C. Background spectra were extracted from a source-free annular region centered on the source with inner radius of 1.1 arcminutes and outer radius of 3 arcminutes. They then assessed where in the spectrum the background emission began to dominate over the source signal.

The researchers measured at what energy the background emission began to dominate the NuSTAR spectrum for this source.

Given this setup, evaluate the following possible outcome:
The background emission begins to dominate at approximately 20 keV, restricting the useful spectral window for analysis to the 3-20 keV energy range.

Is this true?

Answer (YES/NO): NO